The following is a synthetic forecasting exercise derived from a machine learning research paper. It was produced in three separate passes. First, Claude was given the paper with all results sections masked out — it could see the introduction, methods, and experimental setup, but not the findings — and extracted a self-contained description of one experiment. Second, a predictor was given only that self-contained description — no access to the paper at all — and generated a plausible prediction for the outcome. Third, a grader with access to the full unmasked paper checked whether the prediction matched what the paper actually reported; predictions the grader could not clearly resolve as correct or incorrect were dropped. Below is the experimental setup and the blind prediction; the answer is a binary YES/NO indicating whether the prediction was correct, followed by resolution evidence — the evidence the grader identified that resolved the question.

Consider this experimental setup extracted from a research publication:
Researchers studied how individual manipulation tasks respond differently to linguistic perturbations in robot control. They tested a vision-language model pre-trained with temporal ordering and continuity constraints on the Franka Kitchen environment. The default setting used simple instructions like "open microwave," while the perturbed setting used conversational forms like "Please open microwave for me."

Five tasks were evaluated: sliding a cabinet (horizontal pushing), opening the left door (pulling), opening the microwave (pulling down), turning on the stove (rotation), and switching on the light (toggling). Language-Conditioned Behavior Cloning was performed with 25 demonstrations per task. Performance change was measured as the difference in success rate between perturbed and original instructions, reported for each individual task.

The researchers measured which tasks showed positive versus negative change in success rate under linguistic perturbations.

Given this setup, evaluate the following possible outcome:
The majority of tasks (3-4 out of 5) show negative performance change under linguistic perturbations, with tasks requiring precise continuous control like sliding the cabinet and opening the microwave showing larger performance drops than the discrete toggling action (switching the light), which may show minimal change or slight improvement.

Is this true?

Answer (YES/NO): NO